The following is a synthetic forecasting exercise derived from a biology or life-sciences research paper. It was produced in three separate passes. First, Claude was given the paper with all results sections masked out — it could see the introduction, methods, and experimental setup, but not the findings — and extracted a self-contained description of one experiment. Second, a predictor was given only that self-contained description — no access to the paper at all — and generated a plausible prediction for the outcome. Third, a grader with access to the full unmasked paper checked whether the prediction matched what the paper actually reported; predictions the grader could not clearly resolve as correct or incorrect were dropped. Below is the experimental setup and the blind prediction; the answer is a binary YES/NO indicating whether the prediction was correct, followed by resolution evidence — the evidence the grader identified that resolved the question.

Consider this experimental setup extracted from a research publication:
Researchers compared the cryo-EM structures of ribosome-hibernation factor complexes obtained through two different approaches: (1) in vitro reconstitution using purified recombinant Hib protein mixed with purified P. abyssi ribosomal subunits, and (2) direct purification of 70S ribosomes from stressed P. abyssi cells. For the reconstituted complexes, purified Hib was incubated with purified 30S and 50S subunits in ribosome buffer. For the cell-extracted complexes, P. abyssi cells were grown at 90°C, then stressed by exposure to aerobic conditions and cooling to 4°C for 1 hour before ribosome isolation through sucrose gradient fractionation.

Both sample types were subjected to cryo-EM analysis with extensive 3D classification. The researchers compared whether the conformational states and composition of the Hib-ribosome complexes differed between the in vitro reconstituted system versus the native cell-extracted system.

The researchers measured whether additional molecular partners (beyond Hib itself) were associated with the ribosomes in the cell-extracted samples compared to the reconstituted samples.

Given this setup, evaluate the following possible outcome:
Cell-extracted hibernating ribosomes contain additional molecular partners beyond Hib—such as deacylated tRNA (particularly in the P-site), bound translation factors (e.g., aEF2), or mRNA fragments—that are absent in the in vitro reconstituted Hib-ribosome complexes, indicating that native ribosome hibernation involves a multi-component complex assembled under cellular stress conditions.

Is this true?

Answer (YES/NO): YES